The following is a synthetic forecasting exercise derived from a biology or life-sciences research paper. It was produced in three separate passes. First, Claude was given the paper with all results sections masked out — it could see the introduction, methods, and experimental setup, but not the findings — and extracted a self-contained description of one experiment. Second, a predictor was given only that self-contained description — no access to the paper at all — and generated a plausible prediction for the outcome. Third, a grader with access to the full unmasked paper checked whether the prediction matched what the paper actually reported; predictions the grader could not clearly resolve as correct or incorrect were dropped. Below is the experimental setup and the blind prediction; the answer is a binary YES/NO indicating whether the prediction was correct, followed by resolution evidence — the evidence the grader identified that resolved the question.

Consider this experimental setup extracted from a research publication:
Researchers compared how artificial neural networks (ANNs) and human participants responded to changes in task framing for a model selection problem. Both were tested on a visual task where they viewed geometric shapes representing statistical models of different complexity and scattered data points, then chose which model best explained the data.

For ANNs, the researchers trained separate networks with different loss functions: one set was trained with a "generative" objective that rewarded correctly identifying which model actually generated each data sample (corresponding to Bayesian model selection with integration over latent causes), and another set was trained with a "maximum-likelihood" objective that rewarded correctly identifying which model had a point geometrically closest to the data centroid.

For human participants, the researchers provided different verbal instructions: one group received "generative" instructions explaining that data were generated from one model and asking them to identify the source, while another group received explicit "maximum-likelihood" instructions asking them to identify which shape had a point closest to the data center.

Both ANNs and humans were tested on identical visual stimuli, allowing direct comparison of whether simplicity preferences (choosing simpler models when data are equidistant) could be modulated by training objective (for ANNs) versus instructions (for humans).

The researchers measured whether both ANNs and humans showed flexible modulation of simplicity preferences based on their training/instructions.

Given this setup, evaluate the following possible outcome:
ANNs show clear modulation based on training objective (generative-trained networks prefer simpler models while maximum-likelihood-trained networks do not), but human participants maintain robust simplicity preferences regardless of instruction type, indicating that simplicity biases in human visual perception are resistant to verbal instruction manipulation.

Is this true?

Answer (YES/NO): YES